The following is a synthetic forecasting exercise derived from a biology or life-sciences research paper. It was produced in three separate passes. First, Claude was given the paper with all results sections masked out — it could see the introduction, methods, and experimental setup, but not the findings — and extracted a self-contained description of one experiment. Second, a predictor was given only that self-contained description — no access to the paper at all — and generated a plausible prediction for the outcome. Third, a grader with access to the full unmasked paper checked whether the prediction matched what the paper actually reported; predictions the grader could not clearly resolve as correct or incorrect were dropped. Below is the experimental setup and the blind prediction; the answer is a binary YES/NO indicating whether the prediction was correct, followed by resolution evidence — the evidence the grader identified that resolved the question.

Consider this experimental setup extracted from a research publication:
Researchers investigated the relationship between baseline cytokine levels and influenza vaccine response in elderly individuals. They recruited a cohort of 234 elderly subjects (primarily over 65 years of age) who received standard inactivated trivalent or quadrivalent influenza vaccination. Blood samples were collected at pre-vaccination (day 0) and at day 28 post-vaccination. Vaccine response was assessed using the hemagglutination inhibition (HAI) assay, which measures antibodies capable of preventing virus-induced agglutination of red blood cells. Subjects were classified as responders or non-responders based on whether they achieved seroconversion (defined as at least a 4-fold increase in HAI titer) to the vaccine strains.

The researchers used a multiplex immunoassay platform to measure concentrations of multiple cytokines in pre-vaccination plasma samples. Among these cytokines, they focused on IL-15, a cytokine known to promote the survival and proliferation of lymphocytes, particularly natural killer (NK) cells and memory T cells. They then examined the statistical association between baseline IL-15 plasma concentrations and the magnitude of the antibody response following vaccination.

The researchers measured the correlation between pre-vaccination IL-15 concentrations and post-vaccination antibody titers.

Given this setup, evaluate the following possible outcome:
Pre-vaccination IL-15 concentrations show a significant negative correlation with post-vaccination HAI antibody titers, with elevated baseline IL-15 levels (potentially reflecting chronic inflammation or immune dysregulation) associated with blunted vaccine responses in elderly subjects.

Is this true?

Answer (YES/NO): YES